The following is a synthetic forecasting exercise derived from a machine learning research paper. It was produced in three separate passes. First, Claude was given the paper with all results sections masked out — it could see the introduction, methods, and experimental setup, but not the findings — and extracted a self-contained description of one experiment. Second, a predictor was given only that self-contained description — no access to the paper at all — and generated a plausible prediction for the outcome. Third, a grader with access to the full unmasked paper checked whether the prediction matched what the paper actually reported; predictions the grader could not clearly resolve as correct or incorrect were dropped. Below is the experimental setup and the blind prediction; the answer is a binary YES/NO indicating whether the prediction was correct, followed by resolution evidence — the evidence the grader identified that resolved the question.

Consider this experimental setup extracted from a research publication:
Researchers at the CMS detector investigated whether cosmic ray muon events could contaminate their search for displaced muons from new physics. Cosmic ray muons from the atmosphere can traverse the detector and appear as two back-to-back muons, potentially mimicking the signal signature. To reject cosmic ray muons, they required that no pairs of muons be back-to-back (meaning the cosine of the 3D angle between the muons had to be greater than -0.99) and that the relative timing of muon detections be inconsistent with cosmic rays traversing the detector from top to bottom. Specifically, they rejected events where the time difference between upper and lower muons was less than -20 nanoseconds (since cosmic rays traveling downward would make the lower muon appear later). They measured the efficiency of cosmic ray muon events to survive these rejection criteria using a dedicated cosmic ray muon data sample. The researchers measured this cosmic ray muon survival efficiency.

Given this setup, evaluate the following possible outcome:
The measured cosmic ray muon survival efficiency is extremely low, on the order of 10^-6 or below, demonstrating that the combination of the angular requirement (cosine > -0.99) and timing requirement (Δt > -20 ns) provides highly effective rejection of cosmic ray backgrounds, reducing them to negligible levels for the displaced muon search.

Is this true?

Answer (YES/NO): NO